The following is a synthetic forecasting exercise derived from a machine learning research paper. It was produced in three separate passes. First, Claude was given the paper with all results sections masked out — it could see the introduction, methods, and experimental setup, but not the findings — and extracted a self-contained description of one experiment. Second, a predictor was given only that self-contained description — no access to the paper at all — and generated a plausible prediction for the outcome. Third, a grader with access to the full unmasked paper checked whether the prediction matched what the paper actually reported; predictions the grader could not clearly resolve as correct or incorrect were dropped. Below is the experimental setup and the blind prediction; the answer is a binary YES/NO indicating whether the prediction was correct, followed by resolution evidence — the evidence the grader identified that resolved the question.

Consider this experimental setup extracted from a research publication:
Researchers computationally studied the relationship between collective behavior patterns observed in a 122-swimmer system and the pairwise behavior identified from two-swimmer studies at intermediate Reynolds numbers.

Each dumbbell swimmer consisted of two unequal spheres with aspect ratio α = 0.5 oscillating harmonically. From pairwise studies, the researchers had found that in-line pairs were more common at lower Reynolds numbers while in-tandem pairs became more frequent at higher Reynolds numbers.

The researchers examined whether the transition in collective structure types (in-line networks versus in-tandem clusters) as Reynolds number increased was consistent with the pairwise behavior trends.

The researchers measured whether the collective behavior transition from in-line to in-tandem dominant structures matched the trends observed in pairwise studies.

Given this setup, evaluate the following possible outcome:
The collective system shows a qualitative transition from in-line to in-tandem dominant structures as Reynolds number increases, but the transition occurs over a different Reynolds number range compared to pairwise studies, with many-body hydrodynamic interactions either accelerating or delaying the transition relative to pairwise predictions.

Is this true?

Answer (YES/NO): NO